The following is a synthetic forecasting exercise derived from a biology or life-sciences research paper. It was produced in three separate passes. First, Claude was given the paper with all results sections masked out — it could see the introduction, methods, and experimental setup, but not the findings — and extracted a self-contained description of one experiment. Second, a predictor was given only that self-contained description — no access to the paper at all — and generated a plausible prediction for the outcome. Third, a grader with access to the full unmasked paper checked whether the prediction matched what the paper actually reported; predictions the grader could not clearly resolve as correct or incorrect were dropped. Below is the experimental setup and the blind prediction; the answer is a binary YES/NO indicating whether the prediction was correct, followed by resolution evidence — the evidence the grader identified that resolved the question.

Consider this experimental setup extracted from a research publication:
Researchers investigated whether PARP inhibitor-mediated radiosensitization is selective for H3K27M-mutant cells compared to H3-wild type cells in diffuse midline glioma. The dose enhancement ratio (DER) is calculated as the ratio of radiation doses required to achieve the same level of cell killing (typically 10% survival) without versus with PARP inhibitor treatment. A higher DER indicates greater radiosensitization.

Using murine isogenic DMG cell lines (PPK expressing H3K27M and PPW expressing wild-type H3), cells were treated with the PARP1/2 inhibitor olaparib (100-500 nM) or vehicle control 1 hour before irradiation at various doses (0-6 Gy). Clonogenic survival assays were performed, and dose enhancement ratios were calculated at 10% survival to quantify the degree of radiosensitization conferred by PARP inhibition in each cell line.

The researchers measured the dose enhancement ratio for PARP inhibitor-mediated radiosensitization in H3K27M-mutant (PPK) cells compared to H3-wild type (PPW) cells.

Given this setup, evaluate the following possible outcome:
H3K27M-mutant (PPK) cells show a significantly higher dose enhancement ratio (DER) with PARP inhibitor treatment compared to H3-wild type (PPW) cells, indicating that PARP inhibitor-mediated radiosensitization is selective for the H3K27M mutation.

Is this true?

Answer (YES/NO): YES